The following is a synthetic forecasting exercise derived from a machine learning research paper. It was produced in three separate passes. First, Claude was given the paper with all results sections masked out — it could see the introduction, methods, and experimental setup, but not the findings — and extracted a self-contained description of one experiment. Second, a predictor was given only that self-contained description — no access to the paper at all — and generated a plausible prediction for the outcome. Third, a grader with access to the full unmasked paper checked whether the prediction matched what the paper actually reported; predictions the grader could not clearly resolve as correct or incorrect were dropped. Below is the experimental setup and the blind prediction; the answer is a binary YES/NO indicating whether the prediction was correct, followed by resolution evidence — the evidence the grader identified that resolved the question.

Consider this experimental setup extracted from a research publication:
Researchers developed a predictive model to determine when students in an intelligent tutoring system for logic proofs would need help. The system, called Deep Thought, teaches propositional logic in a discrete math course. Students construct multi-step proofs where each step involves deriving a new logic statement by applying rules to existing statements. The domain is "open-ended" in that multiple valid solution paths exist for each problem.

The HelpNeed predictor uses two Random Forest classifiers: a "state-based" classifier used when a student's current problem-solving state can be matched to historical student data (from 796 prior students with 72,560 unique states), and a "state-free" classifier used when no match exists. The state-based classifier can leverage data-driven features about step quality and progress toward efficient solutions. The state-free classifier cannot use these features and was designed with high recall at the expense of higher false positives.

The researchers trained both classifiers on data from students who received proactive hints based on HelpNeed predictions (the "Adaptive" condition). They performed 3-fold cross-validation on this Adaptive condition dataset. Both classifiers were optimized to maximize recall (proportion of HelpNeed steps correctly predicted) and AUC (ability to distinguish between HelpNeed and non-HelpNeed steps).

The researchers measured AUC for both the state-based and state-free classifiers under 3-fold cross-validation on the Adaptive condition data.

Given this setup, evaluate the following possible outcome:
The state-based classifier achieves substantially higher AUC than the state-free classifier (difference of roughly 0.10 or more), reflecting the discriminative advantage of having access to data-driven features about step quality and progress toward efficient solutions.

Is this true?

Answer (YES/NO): YES